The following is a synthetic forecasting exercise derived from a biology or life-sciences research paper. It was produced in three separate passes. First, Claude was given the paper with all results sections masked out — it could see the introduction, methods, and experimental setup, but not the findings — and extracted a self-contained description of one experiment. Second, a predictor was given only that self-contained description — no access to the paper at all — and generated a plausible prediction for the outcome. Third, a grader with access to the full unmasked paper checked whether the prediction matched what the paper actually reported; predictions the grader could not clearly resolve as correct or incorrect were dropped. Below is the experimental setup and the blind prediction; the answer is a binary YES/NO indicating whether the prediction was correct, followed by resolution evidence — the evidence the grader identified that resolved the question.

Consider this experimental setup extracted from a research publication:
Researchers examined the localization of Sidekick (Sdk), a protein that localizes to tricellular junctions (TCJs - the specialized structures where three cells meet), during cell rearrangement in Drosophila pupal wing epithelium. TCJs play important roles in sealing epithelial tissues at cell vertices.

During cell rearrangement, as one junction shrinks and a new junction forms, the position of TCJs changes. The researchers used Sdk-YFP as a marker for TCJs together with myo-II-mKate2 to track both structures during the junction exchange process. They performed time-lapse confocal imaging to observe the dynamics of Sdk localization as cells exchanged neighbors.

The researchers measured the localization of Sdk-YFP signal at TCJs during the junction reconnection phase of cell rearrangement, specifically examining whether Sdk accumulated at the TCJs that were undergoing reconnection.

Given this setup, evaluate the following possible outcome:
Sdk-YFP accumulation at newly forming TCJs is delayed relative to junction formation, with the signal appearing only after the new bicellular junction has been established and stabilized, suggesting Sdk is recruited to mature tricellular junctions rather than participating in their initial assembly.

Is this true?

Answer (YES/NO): NO